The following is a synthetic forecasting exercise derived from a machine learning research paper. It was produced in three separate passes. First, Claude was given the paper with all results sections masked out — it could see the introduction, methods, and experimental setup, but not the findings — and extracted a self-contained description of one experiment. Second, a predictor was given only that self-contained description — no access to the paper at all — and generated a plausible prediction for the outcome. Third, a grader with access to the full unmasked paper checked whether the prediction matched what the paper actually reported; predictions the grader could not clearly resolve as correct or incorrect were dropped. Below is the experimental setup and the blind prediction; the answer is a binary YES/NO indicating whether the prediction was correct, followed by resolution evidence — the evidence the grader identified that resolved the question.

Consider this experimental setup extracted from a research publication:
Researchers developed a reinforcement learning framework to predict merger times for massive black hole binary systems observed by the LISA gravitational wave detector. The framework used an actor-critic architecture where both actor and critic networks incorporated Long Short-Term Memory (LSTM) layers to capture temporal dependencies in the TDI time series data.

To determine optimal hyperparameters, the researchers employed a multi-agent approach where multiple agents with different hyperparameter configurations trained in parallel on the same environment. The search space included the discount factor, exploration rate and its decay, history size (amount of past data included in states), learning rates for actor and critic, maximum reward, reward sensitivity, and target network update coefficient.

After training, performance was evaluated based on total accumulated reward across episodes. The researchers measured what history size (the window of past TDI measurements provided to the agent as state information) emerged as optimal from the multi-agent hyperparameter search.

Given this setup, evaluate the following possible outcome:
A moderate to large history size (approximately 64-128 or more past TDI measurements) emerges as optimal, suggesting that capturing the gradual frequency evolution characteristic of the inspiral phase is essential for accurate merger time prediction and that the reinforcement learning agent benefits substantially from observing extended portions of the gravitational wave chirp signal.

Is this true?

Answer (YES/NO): NO